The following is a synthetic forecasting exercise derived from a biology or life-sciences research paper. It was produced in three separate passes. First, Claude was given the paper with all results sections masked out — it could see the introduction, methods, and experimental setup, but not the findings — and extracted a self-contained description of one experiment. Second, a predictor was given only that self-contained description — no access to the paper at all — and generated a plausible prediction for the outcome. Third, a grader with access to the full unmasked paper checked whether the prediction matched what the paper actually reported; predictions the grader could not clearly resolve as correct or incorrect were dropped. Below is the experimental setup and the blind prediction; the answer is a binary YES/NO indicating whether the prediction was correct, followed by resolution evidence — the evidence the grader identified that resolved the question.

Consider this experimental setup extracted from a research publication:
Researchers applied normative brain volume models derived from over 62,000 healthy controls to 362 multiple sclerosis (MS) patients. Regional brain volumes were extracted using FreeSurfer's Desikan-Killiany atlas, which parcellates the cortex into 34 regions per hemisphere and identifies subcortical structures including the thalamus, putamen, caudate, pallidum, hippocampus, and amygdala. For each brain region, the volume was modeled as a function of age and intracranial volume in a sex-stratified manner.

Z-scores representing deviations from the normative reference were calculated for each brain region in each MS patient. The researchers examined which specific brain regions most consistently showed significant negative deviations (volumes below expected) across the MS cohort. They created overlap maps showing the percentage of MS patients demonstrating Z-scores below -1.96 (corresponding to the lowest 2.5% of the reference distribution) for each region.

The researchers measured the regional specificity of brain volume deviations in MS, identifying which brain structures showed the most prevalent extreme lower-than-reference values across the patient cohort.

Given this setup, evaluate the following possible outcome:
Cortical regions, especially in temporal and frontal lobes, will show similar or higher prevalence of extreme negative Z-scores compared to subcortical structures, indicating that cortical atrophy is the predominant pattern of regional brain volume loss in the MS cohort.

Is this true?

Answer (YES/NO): NO